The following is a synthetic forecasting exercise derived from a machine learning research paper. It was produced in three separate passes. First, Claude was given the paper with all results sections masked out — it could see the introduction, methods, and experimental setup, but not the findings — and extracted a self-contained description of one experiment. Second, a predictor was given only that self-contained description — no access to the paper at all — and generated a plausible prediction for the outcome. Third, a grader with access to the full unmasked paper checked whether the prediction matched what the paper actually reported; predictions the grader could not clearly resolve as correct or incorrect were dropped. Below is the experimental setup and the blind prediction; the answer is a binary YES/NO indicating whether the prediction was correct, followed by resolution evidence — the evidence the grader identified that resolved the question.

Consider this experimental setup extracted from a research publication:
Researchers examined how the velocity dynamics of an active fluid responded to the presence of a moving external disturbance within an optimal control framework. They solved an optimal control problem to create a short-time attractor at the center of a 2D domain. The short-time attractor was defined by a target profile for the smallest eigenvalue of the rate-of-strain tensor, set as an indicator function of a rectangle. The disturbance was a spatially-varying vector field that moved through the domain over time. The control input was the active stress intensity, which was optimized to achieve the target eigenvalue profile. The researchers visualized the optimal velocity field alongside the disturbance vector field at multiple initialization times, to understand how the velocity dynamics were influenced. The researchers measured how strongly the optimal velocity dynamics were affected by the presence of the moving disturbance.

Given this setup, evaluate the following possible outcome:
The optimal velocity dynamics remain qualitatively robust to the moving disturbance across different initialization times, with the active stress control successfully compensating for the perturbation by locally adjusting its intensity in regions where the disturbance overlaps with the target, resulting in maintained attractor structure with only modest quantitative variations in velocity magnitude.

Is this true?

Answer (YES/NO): NO